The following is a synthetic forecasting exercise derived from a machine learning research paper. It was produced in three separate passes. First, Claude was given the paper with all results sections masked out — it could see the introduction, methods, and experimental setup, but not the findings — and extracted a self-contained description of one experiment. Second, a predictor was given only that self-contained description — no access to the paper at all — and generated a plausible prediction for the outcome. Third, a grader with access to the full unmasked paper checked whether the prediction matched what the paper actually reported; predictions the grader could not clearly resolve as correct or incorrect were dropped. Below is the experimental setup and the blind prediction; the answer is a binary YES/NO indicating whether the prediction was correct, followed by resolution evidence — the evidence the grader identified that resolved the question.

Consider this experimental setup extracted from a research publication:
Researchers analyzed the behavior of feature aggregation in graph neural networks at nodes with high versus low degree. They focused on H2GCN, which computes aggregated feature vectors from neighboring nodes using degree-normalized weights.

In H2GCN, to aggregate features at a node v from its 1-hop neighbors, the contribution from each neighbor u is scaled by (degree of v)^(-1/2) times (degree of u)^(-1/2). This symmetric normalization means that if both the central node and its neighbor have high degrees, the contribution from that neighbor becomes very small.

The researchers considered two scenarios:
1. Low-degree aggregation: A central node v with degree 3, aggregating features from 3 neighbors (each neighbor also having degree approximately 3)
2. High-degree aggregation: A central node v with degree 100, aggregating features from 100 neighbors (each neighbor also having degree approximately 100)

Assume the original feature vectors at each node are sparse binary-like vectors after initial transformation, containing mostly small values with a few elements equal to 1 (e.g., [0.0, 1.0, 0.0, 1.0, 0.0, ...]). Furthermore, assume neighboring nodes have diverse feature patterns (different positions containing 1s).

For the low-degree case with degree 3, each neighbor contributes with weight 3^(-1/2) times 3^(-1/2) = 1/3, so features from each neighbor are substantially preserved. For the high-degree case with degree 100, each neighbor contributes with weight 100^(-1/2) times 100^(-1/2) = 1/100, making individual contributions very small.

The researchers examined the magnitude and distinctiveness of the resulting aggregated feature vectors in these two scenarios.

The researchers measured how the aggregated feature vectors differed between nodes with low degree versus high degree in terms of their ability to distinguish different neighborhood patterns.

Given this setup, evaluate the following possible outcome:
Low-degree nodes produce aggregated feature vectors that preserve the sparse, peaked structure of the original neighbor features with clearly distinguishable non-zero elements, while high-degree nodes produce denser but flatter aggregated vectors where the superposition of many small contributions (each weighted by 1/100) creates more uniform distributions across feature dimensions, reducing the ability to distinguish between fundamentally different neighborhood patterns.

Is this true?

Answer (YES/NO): YES